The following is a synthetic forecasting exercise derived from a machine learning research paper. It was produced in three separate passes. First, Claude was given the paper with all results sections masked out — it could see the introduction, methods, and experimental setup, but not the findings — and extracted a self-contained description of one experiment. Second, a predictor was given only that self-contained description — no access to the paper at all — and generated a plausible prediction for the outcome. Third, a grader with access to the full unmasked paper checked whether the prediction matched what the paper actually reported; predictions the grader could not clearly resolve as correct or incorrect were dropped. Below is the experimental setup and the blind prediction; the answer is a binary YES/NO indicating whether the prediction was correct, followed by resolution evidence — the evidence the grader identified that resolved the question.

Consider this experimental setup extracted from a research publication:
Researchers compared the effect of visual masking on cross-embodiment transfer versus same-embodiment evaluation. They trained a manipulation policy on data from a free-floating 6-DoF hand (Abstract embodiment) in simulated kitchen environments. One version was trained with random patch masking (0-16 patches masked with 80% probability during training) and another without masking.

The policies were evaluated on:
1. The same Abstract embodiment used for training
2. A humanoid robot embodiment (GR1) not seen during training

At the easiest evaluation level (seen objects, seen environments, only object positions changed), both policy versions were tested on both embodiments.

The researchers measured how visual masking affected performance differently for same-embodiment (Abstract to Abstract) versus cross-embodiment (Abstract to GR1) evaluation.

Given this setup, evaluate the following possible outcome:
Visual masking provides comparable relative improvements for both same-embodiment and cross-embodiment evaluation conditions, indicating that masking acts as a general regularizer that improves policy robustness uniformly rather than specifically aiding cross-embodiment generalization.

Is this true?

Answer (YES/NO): NO